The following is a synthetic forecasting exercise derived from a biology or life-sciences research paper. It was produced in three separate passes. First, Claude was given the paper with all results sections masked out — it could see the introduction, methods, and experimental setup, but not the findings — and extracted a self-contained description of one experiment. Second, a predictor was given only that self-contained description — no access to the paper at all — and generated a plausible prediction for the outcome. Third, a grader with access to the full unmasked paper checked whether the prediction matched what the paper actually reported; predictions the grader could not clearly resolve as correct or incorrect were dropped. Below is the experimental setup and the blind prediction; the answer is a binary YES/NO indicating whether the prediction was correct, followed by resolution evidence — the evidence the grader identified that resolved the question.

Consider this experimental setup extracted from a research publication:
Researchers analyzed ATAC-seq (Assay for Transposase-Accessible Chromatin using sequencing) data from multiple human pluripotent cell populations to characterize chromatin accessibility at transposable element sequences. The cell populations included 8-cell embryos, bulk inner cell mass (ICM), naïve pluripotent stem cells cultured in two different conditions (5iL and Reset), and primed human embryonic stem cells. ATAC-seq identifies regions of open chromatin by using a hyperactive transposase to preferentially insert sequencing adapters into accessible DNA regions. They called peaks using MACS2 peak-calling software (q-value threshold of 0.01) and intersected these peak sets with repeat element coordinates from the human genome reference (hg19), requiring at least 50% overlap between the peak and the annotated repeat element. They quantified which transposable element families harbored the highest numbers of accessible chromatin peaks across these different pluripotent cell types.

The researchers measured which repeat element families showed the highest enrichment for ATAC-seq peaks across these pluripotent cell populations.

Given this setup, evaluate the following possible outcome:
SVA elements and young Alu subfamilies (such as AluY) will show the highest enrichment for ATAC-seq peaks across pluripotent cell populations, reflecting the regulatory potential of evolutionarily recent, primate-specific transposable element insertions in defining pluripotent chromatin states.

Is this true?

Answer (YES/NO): NO